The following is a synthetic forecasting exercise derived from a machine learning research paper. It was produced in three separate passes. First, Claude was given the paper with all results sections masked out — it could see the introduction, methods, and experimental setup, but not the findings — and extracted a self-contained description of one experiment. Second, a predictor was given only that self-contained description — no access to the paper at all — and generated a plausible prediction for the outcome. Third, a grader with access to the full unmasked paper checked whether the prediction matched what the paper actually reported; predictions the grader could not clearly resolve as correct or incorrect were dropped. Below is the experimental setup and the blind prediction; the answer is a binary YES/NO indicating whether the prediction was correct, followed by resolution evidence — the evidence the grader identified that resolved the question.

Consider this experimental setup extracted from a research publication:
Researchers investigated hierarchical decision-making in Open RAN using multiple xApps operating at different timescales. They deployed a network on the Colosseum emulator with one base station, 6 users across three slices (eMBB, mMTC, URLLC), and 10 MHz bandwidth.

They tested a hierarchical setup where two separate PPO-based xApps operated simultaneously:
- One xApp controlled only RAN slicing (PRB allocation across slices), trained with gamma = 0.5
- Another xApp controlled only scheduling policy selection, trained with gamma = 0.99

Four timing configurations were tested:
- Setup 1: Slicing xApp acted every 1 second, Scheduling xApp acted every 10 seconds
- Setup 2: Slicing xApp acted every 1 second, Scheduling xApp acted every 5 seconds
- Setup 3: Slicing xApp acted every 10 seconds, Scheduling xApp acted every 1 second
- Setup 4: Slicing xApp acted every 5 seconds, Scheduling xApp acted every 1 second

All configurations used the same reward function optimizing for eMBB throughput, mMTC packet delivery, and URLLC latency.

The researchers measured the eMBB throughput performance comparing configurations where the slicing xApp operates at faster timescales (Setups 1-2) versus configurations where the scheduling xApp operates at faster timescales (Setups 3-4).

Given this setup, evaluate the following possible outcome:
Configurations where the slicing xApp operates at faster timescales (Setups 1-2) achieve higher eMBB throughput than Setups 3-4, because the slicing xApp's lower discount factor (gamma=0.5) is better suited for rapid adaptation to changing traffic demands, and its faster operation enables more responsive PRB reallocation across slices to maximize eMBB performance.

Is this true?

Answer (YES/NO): NO